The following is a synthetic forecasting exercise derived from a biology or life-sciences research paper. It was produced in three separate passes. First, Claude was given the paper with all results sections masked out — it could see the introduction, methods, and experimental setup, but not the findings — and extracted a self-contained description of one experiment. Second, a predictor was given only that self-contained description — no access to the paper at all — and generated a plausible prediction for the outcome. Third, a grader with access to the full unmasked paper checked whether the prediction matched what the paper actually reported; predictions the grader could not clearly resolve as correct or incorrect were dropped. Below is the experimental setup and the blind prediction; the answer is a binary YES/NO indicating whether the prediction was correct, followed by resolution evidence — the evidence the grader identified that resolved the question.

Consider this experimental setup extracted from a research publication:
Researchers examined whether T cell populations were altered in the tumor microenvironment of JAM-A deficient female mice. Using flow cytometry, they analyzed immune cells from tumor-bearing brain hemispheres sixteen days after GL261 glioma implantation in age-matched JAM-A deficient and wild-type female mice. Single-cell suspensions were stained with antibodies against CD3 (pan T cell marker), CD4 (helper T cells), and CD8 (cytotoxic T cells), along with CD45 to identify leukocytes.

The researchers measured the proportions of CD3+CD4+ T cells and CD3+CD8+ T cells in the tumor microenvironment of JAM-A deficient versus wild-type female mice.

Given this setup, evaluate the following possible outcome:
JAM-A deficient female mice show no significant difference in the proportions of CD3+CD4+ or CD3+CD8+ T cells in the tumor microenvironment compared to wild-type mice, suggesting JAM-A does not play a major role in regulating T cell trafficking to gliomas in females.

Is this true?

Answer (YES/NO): YES